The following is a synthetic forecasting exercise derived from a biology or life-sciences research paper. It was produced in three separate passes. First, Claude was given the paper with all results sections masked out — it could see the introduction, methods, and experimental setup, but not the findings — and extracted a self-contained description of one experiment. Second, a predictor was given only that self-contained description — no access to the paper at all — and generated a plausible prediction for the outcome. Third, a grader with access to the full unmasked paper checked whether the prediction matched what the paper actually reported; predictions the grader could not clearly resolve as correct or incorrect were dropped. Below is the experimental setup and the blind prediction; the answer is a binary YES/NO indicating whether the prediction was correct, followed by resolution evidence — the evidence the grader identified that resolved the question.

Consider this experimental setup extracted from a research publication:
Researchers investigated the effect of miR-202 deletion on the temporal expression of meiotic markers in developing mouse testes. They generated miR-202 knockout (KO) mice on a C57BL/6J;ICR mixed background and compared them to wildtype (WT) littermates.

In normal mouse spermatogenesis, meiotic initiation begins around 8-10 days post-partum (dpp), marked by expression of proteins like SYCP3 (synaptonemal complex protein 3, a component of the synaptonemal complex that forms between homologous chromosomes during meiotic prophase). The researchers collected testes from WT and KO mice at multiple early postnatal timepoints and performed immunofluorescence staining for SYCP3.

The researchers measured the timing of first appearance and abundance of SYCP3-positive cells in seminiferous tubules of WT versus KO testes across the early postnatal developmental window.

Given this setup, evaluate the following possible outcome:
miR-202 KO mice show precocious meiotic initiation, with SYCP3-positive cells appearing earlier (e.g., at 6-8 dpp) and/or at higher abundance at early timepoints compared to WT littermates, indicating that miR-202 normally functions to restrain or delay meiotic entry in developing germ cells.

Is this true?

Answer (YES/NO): YES